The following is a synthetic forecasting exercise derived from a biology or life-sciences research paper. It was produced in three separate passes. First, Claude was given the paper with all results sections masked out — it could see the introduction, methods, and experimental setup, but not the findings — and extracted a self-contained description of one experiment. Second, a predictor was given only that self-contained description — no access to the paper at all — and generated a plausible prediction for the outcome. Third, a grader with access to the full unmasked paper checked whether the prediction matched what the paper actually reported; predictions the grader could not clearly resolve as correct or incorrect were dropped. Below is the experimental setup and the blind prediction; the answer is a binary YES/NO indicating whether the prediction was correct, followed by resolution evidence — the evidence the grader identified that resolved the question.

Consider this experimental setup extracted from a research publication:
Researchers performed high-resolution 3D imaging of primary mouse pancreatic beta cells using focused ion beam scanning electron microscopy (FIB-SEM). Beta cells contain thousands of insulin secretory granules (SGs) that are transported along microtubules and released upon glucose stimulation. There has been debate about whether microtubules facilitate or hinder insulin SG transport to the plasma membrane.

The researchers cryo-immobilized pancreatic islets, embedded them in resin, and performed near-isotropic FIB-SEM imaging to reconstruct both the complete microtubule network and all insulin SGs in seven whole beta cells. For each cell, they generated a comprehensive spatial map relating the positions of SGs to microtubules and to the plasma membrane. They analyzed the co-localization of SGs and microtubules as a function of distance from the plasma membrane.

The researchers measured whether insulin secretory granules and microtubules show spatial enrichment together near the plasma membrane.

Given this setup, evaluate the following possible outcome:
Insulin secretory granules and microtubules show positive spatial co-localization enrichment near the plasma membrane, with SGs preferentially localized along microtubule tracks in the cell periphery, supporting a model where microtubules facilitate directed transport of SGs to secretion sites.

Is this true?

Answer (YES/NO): YES